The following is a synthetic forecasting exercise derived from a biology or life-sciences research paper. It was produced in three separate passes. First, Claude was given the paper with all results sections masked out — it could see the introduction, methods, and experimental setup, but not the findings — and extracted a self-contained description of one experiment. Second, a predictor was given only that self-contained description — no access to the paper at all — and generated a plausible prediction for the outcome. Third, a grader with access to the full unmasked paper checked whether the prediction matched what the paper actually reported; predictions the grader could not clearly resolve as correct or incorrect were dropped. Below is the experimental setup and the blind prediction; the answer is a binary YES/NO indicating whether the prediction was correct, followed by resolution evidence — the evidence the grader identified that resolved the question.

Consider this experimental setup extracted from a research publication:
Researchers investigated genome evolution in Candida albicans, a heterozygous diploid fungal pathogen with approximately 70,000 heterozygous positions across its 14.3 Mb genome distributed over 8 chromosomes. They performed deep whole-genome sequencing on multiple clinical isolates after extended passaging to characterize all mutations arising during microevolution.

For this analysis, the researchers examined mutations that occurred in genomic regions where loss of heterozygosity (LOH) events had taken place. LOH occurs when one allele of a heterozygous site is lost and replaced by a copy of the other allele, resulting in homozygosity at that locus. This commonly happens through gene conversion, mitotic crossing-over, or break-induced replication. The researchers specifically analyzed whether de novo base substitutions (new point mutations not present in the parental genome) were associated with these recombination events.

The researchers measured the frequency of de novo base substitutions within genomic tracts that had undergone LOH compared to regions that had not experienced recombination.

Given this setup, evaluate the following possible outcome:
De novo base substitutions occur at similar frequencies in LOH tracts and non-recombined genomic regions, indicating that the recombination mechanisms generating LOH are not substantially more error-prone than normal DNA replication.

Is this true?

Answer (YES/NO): NO